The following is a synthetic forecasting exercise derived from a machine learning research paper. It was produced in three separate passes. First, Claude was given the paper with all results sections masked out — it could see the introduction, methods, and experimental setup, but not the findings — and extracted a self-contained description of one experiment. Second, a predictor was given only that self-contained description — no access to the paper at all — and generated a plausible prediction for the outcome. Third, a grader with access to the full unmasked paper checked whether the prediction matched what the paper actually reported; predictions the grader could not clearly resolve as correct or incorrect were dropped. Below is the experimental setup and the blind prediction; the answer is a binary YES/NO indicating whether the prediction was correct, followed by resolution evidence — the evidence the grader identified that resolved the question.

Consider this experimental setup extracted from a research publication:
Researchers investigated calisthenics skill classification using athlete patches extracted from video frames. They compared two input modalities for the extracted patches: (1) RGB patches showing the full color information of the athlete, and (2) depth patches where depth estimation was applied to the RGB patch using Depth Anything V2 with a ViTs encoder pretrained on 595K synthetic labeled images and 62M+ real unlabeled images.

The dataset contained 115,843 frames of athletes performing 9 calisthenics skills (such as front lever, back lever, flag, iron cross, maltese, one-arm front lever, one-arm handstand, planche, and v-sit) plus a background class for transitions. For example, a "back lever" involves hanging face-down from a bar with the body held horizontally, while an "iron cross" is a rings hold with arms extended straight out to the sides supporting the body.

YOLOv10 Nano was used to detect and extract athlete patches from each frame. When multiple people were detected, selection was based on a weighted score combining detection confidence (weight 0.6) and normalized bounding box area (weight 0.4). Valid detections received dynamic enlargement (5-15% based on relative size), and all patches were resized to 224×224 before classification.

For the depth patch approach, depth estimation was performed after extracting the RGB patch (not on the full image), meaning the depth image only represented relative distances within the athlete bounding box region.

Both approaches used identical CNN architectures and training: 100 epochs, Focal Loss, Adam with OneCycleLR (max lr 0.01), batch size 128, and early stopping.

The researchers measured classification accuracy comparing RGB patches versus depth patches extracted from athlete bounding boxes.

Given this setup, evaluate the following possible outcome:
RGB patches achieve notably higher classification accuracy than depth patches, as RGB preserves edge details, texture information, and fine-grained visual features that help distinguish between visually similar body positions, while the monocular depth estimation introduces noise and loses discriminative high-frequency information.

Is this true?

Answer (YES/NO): NO